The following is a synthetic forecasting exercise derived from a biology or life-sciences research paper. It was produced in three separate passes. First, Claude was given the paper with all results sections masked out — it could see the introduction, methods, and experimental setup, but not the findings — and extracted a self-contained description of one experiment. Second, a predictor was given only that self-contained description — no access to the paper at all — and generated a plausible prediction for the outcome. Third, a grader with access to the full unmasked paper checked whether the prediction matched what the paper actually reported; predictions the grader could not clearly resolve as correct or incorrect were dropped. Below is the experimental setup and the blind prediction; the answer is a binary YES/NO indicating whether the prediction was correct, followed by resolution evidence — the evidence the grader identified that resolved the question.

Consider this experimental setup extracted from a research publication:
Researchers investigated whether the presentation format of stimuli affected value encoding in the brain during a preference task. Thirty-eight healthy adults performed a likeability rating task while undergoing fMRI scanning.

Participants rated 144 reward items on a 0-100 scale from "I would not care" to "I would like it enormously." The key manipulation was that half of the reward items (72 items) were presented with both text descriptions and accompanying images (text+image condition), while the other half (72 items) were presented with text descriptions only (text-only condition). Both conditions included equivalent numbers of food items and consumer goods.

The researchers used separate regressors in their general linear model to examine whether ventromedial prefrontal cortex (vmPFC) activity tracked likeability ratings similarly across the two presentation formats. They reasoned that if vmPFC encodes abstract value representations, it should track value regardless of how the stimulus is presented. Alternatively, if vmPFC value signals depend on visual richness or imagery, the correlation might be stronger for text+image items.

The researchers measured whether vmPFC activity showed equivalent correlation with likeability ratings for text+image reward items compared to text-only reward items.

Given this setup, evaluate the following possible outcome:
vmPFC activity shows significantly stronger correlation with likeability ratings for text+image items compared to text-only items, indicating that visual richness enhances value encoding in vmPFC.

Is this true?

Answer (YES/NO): NO